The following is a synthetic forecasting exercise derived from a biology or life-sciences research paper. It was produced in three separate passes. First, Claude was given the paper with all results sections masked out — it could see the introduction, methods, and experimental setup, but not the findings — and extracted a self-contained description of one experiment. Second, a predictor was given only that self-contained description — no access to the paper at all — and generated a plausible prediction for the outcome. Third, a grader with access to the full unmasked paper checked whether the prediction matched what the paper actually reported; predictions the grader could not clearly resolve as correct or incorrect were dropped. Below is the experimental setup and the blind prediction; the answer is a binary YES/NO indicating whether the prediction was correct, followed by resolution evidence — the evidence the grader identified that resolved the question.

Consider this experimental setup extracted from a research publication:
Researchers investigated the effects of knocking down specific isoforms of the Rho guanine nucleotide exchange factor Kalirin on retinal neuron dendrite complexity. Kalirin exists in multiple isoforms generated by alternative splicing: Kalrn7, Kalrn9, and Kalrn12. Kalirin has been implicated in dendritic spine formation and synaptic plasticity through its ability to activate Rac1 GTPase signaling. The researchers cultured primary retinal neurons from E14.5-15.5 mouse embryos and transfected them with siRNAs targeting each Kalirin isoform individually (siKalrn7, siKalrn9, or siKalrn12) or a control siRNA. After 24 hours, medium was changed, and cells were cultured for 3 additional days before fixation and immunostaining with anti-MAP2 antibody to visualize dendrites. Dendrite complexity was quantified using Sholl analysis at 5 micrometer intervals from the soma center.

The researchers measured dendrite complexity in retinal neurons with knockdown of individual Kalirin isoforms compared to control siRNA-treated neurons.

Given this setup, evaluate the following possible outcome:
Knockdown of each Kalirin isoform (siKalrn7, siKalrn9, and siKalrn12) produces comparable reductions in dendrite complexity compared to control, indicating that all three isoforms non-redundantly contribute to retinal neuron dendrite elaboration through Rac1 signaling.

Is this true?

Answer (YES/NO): YES